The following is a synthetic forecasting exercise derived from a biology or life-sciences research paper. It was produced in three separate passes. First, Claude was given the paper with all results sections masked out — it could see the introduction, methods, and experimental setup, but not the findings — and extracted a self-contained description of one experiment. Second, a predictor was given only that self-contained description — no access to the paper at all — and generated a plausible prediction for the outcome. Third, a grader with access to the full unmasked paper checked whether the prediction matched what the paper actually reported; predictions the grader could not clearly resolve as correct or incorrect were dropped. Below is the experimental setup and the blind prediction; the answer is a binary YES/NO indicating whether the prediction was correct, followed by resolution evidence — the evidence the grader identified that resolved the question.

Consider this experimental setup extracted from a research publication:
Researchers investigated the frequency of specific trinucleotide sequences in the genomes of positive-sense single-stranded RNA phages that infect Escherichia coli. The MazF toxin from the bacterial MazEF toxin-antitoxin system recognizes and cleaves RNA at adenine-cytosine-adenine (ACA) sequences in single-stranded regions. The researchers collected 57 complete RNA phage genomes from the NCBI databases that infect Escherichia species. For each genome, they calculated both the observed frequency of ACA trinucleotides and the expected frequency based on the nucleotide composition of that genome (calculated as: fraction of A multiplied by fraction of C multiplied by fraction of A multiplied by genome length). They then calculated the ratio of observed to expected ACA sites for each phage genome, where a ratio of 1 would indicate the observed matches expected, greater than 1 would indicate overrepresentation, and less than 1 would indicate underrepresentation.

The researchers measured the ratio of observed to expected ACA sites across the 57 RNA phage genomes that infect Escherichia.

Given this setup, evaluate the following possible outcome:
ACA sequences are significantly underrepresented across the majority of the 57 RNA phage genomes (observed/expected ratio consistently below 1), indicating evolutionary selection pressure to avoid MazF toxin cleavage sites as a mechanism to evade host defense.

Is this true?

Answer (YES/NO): YES